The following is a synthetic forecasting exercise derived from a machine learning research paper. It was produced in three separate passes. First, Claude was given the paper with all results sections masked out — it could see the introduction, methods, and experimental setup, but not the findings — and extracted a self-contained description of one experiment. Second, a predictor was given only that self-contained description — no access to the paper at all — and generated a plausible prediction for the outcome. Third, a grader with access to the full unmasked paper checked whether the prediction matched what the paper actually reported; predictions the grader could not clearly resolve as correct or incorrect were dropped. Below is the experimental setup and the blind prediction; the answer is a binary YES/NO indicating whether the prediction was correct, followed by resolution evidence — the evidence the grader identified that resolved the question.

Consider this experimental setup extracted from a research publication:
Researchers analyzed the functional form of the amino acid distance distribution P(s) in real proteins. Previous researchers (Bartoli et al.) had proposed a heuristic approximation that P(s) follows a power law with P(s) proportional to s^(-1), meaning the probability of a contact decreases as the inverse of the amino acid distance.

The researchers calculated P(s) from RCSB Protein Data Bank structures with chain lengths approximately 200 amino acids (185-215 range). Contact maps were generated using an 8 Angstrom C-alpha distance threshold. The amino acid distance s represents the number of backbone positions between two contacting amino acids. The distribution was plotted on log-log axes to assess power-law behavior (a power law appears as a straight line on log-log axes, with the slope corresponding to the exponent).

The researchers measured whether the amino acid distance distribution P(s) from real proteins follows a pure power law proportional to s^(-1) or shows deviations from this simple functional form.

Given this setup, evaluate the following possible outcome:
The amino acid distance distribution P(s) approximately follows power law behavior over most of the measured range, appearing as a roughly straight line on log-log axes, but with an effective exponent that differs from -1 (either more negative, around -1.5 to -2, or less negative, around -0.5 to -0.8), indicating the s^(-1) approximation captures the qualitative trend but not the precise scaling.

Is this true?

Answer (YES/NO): NO